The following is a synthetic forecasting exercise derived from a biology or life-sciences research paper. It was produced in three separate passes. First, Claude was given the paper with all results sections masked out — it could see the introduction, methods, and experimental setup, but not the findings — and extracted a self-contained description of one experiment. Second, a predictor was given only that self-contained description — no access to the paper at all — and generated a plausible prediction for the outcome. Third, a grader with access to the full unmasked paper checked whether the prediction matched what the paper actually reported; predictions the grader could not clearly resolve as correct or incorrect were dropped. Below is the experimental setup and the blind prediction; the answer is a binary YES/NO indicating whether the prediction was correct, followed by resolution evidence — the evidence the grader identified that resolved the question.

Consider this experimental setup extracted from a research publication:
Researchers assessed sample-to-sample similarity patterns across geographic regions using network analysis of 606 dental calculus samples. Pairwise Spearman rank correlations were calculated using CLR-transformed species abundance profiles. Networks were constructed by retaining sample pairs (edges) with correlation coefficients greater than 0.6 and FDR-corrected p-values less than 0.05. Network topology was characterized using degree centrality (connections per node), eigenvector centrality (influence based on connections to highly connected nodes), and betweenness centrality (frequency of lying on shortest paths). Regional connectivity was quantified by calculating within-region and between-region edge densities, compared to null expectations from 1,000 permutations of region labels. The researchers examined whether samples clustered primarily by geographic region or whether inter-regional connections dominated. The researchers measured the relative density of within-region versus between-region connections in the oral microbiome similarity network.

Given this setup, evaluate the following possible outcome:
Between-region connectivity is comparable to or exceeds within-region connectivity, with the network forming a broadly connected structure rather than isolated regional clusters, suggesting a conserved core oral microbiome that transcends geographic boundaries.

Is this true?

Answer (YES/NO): NO